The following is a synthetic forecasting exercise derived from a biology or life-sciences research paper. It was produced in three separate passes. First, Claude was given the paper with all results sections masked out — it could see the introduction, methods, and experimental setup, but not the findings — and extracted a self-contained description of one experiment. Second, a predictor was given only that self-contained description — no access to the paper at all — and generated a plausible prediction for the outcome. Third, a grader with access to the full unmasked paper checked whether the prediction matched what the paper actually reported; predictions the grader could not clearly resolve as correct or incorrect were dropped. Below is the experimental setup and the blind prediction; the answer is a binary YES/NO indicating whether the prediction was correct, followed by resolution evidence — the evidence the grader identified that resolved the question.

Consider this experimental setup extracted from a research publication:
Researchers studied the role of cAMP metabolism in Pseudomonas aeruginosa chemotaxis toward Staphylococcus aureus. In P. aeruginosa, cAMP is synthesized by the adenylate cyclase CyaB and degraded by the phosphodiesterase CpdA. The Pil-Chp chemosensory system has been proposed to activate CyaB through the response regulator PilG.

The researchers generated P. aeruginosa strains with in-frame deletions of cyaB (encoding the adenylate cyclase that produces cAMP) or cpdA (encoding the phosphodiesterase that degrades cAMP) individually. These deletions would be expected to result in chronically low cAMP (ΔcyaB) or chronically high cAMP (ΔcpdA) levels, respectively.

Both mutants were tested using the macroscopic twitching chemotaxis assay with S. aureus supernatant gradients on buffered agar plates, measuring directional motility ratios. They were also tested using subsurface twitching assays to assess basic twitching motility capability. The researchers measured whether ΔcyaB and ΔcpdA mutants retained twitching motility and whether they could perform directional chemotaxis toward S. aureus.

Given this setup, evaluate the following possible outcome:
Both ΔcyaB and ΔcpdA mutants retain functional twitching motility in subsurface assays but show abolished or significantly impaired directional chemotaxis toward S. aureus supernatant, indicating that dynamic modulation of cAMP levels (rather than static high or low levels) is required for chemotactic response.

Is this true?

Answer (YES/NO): YES